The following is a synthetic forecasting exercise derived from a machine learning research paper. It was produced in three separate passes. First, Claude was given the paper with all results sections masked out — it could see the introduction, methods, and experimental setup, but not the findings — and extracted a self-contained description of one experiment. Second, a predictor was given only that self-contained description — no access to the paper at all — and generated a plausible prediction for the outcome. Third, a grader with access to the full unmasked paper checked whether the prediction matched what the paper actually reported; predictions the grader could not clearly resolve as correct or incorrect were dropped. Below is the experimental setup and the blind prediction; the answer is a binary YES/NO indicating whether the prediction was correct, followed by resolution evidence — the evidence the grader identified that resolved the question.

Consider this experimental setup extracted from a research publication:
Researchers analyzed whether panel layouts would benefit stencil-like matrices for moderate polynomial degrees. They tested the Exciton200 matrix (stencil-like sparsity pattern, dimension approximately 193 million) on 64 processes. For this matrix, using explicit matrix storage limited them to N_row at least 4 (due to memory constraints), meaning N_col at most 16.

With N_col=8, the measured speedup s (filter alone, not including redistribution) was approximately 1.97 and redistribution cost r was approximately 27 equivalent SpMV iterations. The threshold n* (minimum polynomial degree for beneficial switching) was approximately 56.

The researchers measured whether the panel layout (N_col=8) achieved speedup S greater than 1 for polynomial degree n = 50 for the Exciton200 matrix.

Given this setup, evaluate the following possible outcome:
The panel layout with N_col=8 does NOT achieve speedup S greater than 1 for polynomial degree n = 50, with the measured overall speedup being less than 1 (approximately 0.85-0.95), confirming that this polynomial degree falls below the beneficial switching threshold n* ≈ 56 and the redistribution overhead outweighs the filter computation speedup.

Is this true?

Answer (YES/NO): YES